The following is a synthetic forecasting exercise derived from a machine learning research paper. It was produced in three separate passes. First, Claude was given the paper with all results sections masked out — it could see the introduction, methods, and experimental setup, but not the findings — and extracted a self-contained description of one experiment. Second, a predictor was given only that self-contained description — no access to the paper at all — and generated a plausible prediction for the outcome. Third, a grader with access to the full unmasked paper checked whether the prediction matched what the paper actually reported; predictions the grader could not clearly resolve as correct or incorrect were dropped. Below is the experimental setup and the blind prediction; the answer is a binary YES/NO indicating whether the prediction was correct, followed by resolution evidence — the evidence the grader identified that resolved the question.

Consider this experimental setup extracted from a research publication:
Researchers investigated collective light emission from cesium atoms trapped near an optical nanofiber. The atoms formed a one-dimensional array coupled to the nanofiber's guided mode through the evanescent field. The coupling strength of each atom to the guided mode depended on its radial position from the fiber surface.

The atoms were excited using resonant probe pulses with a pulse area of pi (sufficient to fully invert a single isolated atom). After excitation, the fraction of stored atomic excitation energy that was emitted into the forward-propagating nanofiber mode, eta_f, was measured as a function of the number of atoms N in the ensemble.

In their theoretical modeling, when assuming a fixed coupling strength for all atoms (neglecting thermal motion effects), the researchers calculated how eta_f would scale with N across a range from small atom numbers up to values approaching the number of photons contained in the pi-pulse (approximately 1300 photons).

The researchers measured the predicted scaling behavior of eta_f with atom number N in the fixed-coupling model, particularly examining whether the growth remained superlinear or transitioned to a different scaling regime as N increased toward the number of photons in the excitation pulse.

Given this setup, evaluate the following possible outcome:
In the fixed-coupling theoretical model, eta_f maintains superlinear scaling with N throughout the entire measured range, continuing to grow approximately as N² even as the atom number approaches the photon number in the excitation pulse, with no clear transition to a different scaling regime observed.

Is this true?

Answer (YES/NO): NO